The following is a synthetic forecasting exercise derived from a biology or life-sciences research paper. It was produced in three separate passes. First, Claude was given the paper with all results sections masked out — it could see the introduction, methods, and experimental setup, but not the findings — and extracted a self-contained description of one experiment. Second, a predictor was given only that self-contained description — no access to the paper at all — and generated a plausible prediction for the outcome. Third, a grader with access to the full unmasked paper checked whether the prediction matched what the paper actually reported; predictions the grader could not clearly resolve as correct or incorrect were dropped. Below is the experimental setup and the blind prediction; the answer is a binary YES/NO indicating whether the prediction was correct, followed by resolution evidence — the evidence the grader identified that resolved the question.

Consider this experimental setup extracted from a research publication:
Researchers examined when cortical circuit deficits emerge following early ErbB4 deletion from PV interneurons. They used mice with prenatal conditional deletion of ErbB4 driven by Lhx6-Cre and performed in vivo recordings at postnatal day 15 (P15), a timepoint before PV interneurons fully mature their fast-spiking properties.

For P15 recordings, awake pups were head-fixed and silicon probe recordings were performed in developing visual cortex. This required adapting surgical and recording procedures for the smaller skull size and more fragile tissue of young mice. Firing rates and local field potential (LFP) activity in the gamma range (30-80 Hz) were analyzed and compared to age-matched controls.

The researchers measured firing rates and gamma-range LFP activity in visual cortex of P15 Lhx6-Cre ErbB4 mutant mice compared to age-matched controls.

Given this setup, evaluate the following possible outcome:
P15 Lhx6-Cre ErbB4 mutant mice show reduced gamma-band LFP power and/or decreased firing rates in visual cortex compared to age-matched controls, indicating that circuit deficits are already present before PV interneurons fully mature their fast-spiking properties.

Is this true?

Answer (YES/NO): NO